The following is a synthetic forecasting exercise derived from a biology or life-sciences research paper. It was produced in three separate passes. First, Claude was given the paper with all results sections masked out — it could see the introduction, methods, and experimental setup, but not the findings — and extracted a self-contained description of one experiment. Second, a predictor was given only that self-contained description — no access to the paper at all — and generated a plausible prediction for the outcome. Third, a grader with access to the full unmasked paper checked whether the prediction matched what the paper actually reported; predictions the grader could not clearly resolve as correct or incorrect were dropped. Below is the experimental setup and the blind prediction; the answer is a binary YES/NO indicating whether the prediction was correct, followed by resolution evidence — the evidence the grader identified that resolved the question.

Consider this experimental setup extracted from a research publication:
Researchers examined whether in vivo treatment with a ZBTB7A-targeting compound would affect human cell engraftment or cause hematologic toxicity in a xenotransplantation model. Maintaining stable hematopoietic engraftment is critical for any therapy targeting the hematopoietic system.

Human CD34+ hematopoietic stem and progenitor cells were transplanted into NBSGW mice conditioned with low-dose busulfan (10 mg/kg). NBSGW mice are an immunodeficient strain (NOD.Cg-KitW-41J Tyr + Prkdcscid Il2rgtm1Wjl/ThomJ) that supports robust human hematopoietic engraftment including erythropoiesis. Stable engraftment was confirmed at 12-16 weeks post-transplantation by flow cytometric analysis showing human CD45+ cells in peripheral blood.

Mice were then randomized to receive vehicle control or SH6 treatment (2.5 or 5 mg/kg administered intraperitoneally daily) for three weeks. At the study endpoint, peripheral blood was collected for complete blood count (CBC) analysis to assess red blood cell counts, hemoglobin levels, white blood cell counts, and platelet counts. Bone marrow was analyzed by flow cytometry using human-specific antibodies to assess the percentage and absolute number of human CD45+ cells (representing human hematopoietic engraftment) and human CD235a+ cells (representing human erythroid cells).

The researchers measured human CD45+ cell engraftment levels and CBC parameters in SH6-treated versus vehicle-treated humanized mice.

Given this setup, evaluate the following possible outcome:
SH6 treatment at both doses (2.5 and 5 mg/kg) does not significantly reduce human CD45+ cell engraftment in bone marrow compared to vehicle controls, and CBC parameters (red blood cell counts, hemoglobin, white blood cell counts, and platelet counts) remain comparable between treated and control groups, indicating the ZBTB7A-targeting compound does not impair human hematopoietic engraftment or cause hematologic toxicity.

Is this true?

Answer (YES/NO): YES